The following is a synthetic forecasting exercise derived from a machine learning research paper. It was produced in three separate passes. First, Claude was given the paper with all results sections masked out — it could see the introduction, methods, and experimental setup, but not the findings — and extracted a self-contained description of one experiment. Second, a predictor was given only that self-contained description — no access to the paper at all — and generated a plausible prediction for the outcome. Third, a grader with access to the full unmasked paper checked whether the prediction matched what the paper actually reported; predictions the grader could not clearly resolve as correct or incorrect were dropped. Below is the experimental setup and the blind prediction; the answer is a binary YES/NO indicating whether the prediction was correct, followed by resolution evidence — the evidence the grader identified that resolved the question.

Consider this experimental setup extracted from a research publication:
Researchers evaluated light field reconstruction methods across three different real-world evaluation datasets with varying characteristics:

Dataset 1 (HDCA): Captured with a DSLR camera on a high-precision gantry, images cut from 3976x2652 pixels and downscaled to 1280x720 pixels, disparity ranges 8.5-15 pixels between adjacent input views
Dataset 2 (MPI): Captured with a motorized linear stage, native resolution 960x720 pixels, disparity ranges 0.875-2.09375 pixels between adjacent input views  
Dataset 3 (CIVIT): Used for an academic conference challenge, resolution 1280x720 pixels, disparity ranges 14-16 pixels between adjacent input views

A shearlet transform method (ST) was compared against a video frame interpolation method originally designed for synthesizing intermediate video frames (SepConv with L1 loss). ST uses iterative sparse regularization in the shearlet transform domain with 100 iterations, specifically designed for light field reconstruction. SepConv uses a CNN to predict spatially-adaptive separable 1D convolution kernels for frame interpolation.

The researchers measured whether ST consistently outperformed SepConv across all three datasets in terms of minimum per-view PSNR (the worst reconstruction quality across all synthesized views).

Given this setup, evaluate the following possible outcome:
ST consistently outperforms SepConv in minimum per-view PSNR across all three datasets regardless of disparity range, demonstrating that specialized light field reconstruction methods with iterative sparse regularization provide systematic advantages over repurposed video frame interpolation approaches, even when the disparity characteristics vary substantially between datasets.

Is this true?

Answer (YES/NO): NO